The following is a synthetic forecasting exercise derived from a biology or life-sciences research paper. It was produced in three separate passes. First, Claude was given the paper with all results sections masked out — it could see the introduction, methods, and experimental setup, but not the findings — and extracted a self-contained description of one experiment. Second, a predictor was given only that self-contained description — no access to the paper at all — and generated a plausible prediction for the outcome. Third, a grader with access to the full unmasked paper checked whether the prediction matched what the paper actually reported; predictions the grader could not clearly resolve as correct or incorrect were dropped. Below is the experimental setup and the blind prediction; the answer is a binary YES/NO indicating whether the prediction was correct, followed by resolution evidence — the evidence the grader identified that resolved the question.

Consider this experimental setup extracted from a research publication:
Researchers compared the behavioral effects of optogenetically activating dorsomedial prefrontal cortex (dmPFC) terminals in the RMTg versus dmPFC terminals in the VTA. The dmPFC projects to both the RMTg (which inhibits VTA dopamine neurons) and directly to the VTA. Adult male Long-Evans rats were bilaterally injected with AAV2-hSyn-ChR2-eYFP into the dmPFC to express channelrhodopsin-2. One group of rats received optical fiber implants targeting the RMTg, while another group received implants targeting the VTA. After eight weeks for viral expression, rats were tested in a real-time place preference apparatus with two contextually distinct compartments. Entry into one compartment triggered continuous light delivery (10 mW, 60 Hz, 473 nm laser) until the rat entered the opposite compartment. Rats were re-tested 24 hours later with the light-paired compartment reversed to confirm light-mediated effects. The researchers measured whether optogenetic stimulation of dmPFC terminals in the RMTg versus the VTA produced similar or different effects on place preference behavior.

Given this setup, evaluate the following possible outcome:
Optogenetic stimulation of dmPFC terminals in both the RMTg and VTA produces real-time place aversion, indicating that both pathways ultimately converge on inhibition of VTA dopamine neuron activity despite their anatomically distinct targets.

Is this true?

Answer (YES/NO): NO